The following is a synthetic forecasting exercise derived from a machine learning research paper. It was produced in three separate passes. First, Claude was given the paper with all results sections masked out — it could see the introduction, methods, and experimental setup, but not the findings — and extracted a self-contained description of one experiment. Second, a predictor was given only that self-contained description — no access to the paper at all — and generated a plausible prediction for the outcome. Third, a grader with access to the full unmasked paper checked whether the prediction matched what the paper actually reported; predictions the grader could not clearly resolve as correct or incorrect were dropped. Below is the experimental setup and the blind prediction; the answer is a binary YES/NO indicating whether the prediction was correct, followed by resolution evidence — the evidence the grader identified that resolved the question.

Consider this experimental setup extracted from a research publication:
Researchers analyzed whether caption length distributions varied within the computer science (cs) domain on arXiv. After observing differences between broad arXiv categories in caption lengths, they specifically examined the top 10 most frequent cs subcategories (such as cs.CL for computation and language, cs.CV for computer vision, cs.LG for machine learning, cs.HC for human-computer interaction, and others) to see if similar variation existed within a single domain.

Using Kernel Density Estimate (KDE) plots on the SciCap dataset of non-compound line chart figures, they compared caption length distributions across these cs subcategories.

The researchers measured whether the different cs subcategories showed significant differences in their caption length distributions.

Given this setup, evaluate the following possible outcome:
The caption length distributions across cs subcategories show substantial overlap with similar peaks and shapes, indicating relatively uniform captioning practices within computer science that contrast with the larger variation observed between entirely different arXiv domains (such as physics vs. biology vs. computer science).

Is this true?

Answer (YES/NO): YES